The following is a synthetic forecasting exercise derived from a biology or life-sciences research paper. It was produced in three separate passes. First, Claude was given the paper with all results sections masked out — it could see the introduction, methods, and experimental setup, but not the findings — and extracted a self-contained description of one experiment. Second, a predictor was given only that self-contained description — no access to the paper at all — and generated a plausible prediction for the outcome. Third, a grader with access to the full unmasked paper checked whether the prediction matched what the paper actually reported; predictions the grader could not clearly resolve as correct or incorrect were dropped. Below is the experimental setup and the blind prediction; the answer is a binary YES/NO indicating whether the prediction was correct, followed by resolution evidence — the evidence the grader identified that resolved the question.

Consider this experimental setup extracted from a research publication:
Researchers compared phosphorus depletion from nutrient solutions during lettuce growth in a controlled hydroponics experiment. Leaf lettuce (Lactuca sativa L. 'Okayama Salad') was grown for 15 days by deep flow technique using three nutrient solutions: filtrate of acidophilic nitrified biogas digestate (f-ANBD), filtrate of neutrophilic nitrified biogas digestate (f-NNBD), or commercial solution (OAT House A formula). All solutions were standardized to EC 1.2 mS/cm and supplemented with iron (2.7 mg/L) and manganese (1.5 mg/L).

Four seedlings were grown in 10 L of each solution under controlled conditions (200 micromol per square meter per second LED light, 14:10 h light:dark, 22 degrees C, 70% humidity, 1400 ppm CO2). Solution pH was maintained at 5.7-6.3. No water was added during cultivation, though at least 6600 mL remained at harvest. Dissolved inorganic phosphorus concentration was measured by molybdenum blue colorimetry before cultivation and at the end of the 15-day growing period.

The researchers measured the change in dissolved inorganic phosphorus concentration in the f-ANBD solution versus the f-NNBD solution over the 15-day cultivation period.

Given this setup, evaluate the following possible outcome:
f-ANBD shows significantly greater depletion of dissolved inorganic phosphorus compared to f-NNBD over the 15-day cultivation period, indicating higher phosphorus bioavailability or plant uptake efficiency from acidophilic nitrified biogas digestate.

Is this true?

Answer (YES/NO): YES